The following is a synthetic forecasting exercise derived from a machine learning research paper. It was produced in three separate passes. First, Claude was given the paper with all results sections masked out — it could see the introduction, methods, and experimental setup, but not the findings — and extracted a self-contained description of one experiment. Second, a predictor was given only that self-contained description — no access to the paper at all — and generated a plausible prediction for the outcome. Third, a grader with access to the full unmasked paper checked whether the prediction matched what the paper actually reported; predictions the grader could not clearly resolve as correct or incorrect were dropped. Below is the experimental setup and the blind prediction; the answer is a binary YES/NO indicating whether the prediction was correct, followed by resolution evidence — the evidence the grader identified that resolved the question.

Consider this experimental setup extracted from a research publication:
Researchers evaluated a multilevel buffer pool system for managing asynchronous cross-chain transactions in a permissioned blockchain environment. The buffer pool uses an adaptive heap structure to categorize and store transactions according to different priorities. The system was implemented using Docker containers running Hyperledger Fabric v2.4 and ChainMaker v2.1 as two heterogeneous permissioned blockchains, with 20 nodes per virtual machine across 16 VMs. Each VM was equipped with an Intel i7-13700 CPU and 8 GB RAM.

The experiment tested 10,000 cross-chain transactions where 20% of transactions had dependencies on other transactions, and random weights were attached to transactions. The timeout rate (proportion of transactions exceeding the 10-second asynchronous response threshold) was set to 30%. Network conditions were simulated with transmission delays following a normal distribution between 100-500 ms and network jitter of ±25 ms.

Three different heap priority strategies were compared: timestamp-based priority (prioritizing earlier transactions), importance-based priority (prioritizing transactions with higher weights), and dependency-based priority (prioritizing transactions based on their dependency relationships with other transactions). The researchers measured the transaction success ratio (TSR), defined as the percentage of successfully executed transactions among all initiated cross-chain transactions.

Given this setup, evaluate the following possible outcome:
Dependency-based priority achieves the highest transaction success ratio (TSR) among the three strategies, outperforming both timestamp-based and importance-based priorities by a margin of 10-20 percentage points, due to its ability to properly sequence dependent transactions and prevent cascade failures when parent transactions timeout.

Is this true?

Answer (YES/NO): NO